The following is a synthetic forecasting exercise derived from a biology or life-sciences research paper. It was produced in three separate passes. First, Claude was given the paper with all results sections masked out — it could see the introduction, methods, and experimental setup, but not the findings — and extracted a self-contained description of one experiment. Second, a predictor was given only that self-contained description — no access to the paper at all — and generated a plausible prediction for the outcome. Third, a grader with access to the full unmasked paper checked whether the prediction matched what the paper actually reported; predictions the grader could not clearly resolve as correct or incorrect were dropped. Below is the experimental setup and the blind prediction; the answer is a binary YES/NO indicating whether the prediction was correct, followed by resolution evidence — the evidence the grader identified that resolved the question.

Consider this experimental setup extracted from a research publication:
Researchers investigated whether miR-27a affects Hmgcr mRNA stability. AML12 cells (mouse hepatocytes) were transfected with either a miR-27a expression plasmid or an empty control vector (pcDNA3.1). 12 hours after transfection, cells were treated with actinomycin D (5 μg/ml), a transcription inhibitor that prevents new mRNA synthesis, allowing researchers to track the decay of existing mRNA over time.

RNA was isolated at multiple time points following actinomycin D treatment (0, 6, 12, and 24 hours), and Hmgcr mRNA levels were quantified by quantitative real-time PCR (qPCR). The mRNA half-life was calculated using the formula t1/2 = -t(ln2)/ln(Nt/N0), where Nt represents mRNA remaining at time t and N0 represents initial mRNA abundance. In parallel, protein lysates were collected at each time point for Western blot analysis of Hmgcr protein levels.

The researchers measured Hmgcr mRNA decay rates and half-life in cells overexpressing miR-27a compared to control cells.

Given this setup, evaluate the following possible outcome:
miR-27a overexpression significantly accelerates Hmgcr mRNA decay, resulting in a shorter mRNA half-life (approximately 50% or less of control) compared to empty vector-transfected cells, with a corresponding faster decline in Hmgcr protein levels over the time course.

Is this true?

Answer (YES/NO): NO